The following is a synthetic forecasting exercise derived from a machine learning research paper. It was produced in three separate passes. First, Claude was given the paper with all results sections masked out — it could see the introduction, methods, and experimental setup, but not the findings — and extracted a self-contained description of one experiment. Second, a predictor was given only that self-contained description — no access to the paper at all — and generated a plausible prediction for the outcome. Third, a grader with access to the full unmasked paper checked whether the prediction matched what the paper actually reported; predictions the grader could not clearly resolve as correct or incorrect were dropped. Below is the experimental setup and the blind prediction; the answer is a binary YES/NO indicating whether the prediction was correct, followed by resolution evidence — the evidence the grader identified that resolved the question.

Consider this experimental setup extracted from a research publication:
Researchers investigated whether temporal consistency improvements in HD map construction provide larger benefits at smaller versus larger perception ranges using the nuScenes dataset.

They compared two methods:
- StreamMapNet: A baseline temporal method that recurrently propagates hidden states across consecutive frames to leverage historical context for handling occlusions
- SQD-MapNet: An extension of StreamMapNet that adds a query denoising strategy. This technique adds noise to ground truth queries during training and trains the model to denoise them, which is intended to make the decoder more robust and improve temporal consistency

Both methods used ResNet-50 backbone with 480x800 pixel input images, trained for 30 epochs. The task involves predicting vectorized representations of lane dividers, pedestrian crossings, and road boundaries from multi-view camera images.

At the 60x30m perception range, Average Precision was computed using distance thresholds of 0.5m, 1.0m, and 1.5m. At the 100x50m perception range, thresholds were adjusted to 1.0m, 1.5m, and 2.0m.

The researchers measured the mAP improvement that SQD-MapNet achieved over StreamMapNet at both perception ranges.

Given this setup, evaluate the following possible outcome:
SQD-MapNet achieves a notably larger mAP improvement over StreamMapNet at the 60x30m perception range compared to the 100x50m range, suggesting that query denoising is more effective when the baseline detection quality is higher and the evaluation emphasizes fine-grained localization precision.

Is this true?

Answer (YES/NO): YES